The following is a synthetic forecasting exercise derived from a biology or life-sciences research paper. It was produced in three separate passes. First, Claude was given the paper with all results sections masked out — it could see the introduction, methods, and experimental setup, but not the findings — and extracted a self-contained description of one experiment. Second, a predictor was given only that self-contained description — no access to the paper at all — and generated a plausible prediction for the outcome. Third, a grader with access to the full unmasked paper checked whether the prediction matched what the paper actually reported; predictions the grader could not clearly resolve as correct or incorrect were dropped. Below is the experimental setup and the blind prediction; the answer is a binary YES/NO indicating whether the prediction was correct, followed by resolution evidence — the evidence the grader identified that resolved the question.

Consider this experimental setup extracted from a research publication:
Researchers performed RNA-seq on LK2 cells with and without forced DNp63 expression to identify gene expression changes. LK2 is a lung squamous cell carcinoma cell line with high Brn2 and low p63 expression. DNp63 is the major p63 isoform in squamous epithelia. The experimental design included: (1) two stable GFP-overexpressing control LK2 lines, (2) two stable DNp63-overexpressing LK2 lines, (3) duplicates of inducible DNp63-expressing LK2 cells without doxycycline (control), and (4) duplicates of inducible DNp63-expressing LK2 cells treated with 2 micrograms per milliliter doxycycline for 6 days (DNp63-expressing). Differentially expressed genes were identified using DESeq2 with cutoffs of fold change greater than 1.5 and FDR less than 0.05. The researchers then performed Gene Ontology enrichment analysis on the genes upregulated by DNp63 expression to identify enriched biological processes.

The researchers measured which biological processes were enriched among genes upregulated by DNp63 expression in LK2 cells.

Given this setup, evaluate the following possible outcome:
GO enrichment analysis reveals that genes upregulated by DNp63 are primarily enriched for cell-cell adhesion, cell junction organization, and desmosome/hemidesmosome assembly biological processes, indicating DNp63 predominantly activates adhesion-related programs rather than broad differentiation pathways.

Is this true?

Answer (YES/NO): NO